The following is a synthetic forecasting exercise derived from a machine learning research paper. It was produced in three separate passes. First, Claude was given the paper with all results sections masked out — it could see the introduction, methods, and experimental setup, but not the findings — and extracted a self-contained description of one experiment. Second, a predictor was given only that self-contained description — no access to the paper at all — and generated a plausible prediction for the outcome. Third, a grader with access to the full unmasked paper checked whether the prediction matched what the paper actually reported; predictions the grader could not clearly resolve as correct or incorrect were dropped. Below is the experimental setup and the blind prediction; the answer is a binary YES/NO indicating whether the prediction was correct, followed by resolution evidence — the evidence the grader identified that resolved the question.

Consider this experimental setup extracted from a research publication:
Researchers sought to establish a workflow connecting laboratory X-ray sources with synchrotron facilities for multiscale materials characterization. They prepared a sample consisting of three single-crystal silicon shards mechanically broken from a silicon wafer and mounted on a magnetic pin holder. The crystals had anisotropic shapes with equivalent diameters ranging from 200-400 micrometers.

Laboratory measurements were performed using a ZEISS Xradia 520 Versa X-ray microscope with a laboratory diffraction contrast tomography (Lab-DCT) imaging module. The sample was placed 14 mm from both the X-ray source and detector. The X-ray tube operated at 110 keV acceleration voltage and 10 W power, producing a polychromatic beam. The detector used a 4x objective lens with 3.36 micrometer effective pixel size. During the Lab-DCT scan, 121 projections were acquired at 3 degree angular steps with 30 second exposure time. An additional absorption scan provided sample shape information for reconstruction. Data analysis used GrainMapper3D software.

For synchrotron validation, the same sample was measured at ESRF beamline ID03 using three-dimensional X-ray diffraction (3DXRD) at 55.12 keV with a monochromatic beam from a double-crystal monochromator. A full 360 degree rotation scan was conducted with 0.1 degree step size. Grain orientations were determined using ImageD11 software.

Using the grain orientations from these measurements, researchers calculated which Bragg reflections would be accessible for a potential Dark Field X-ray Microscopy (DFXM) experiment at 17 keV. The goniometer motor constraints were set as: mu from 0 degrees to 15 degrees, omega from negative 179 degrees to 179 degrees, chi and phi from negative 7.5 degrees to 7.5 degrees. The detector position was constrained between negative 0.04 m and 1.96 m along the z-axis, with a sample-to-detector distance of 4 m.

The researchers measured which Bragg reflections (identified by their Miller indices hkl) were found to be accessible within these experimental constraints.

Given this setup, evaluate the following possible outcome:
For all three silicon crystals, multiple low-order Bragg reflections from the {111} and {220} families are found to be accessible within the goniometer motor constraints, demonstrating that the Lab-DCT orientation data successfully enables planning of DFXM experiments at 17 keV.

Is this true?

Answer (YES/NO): NO